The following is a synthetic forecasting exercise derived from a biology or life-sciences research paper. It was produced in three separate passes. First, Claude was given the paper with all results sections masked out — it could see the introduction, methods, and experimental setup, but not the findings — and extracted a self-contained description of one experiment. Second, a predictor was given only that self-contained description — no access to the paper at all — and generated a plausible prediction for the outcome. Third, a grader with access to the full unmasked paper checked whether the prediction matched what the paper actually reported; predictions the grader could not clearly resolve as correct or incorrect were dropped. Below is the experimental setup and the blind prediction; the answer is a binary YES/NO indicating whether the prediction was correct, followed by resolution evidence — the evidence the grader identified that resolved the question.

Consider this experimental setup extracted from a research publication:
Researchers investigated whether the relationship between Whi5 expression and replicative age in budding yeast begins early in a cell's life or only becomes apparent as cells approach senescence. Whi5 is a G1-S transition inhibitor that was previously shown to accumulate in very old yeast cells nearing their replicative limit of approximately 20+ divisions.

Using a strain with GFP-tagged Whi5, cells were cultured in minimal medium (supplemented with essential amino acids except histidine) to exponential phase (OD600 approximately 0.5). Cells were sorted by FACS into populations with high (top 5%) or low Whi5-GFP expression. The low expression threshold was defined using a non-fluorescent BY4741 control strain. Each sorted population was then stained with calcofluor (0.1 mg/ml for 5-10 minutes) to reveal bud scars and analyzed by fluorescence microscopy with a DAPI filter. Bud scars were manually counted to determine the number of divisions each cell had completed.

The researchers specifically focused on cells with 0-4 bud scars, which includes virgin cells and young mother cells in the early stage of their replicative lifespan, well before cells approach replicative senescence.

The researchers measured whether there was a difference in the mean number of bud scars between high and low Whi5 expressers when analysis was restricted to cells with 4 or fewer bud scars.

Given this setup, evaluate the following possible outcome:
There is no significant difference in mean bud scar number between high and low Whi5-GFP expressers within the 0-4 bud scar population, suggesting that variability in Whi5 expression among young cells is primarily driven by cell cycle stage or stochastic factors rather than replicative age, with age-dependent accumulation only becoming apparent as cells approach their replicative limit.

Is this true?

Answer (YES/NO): NO